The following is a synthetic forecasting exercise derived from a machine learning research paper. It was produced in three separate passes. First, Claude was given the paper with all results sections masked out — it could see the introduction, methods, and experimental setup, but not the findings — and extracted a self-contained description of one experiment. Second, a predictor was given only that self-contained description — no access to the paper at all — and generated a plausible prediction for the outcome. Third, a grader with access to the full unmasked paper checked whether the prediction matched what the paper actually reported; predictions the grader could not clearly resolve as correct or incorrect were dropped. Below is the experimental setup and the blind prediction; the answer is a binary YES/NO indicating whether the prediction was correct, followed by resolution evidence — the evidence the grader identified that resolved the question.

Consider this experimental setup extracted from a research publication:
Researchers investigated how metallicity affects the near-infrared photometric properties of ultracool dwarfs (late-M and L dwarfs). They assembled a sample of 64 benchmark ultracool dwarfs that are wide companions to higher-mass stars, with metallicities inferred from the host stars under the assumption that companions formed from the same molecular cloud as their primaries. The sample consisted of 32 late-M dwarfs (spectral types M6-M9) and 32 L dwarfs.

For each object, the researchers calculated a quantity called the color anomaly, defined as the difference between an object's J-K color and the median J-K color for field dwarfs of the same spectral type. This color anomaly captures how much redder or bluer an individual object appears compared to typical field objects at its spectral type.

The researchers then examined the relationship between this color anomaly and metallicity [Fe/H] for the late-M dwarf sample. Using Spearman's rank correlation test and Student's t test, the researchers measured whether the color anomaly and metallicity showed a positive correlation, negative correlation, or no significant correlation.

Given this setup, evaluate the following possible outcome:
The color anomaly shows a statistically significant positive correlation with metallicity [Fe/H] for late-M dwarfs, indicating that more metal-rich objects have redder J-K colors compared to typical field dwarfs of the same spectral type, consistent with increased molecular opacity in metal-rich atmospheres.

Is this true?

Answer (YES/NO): YES